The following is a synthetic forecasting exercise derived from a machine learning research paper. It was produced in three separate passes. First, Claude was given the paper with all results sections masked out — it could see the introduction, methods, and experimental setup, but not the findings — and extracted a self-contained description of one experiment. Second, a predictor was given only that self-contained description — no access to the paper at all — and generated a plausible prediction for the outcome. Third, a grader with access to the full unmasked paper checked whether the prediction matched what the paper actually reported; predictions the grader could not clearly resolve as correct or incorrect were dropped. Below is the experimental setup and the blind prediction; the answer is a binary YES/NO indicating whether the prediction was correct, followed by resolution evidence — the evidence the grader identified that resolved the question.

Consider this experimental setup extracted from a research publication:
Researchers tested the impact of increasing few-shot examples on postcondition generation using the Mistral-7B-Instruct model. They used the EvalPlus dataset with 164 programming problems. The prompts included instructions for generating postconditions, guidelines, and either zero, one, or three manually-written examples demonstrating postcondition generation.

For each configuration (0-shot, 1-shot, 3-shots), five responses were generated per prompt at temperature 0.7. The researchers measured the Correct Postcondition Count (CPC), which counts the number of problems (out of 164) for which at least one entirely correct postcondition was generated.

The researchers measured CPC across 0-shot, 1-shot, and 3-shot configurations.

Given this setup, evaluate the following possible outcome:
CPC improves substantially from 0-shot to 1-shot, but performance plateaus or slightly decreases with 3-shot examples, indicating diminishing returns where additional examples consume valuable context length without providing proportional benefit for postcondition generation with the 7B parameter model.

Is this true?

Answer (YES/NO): NO